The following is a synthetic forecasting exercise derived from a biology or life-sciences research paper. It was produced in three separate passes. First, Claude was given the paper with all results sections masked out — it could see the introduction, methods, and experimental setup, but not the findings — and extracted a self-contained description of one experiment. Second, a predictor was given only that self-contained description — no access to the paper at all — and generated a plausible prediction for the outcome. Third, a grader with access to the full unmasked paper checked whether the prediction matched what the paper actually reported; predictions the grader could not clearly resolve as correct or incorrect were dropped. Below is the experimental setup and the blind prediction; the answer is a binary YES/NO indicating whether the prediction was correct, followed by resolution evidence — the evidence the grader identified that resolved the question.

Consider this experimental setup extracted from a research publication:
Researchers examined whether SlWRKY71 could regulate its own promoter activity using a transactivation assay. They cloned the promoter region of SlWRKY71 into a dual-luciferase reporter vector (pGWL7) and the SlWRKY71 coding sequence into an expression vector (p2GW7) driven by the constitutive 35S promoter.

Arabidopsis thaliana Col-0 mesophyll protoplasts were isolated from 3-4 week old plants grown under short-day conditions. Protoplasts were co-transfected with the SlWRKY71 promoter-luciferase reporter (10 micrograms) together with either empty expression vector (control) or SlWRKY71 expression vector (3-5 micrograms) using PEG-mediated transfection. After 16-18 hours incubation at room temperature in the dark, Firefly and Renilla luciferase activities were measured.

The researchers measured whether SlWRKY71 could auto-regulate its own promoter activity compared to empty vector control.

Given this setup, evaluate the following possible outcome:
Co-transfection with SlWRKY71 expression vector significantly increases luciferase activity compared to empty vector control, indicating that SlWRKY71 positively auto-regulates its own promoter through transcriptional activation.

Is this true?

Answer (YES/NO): NO